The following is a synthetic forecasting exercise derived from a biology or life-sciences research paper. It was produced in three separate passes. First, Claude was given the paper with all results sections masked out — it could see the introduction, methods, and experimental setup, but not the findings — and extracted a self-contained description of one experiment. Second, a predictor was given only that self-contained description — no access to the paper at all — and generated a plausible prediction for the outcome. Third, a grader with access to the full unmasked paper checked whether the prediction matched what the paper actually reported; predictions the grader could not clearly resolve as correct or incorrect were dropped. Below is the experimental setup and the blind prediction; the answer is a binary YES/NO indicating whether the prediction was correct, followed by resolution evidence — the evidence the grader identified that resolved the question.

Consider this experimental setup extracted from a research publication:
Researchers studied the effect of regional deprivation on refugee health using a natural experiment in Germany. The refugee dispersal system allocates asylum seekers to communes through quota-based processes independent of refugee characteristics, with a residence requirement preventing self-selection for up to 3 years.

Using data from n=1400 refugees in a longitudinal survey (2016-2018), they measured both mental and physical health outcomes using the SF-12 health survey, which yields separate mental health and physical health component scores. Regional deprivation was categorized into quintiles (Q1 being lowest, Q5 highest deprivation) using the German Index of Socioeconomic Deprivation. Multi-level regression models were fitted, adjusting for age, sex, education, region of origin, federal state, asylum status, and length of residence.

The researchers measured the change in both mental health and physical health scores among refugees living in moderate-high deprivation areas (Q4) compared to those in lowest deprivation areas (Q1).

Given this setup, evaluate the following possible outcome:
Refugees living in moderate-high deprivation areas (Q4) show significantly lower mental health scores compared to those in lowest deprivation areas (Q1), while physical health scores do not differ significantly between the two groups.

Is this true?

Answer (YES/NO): NO